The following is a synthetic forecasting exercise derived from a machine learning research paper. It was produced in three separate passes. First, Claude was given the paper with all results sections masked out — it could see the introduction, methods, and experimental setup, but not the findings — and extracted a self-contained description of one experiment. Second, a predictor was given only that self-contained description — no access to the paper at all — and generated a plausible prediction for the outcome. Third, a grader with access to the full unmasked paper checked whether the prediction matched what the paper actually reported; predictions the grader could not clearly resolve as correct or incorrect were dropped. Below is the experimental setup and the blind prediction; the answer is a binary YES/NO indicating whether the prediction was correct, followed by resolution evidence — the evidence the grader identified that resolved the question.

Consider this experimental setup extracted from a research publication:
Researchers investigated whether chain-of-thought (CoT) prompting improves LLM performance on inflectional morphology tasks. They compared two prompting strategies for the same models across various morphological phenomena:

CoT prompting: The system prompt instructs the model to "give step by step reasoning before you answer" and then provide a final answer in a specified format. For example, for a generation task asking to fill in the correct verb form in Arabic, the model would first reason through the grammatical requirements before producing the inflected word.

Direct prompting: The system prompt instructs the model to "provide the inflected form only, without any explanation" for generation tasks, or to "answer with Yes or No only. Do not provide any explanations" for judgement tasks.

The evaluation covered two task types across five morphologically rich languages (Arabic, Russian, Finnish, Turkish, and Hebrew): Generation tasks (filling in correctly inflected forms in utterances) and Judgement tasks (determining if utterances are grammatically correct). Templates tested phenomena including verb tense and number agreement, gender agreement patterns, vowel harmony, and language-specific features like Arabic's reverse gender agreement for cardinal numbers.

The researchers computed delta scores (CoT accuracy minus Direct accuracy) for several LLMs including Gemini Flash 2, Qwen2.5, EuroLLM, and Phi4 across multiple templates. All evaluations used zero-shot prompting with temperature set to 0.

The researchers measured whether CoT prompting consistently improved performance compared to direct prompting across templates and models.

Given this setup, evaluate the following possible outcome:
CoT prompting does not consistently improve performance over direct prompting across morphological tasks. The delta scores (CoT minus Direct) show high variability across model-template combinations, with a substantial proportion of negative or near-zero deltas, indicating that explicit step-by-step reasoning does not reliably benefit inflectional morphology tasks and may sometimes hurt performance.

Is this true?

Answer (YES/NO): YES